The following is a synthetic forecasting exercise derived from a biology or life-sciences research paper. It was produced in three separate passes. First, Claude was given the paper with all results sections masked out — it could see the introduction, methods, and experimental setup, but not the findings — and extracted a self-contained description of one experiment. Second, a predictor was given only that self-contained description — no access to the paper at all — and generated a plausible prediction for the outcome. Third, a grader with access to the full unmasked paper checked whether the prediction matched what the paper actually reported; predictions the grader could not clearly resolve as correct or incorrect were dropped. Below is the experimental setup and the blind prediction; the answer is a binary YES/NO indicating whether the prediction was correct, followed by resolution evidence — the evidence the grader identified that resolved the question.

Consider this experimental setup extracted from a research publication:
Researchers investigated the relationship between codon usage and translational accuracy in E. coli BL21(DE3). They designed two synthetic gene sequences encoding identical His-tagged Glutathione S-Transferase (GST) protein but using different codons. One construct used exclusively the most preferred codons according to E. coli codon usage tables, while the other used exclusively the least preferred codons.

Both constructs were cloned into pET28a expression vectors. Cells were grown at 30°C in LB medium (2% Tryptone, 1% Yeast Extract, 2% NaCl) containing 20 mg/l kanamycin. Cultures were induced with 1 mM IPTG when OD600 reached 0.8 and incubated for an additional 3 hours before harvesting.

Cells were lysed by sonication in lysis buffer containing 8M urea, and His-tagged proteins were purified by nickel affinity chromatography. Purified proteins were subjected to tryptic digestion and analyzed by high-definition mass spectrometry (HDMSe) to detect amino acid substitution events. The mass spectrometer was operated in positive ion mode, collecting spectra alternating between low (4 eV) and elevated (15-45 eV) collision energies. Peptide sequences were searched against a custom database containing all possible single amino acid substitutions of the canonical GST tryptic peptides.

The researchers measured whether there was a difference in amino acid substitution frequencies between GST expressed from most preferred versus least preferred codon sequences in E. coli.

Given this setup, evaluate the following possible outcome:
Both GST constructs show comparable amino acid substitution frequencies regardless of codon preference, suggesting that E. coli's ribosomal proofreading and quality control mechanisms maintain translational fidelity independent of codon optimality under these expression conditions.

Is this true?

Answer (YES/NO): NO